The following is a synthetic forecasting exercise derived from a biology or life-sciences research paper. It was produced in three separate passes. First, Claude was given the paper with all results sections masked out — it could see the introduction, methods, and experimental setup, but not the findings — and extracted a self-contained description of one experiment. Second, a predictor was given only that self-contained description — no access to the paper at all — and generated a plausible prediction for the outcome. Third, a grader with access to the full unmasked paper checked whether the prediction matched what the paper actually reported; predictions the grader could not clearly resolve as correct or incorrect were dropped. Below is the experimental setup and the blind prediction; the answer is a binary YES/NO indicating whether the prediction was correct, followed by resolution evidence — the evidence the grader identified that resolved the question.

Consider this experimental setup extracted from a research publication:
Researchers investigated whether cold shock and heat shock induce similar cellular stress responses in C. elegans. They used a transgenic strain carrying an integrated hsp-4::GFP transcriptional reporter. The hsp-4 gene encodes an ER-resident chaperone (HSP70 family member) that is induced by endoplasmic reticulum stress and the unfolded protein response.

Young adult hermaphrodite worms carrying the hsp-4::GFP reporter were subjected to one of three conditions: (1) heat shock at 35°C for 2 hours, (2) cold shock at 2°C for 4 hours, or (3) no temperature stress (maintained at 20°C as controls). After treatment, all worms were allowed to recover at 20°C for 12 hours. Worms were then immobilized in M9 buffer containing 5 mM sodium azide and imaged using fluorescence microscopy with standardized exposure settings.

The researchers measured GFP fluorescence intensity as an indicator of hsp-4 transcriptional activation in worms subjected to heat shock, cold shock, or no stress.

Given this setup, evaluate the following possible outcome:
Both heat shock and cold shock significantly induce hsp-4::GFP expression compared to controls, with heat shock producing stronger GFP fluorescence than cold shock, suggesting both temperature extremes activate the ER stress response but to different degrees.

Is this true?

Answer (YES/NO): NO